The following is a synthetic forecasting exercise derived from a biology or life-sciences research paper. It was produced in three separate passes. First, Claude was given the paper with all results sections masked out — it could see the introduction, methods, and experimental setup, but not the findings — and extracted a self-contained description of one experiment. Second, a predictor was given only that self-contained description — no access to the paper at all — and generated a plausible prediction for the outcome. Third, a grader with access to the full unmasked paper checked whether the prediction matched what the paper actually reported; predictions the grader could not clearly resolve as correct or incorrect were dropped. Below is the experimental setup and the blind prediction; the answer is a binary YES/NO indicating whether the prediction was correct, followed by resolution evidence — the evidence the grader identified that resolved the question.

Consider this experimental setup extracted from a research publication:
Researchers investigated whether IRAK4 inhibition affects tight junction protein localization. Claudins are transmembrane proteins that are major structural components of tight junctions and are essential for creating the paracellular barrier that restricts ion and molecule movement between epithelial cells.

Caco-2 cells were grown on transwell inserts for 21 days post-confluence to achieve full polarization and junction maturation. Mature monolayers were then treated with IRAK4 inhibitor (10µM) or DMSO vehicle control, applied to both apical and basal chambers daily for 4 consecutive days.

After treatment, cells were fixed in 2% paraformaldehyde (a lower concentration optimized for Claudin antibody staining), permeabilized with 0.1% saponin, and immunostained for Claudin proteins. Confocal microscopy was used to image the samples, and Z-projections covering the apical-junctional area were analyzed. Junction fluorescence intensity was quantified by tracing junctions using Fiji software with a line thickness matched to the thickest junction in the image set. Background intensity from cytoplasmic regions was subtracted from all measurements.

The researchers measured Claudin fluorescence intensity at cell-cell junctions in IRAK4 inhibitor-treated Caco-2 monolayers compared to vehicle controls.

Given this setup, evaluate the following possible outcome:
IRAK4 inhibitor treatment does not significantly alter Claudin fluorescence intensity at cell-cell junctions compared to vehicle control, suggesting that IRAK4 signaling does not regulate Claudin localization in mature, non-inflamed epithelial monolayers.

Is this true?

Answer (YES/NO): NO